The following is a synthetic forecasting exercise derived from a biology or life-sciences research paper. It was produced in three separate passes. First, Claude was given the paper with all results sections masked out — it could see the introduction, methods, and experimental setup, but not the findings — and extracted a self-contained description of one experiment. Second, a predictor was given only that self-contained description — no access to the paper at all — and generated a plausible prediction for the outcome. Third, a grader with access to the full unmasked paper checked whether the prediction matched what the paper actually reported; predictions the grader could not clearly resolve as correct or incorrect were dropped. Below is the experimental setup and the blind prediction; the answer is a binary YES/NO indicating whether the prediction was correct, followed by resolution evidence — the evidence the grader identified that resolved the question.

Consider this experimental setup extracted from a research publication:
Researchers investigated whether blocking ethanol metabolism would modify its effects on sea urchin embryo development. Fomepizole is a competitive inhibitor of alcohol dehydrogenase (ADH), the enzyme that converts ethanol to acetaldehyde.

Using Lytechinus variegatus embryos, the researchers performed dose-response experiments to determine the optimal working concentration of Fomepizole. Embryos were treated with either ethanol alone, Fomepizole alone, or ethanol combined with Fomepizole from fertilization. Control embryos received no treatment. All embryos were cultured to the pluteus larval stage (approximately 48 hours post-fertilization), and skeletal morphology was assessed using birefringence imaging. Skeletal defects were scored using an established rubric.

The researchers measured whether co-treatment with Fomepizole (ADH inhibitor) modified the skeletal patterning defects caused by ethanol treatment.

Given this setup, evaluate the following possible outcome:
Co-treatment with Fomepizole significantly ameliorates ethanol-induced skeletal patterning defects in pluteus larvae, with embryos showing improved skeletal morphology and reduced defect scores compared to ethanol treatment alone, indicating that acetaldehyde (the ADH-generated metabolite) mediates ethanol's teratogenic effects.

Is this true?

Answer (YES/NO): NO